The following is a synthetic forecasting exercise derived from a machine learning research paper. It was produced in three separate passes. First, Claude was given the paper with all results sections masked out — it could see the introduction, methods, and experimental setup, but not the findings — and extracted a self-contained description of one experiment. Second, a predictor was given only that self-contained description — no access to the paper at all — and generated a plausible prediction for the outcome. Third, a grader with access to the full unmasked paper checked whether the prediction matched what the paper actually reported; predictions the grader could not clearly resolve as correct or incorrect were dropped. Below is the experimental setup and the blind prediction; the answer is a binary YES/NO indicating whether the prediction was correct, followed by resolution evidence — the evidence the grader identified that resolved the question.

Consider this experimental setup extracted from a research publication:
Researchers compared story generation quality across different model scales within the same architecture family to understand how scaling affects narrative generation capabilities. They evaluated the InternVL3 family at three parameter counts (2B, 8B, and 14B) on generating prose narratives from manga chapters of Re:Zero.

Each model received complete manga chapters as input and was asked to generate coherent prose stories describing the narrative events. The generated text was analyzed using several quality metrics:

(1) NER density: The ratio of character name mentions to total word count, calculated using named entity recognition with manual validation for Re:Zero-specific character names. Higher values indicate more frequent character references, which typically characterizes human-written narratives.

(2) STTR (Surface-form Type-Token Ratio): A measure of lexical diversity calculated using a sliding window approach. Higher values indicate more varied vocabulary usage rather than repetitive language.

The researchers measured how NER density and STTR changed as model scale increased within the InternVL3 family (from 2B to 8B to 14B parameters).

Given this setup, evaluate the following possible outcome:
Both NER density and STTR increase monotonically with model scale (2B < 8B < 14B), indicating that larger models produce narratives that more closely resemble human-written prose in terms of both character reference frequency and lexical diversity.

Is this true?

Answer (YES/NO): NO